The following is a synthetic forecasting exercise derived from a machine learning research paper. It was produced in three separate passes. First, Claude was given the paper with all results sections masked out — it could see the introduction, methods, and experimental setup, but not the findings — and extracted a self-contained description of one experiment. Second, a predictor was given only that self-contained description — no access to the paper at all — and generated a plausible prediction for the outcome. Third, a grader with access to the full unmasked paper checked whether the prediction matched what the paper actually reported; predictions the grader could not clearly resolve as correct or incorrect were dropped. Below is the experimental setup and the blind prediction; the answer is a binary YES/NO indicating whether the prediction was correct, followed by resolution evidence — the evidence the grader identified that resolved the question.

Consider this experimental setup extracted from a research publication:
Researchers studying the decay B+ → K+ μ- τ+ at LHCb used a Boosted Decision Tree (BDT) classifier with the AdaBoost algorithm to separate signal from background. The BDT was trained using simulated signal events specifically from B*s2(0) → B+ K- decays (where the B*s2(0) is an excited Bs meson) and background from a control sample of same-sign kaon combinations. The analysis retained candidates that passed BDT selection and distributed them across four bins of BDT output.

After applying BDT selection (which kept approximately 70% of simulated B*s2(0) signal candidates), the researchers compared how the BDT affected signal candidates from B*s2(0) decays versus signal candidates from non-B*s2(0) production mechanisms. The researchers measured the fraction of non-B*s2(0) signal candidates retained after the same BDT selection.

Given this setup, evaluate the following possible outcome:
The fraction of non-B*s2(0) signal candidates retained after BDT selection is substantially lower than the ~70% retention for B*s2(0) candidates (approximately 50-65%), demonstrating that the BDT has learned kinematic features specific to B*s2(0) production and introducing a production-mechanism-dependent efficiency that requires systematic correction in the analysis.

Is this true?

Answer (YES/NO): NO